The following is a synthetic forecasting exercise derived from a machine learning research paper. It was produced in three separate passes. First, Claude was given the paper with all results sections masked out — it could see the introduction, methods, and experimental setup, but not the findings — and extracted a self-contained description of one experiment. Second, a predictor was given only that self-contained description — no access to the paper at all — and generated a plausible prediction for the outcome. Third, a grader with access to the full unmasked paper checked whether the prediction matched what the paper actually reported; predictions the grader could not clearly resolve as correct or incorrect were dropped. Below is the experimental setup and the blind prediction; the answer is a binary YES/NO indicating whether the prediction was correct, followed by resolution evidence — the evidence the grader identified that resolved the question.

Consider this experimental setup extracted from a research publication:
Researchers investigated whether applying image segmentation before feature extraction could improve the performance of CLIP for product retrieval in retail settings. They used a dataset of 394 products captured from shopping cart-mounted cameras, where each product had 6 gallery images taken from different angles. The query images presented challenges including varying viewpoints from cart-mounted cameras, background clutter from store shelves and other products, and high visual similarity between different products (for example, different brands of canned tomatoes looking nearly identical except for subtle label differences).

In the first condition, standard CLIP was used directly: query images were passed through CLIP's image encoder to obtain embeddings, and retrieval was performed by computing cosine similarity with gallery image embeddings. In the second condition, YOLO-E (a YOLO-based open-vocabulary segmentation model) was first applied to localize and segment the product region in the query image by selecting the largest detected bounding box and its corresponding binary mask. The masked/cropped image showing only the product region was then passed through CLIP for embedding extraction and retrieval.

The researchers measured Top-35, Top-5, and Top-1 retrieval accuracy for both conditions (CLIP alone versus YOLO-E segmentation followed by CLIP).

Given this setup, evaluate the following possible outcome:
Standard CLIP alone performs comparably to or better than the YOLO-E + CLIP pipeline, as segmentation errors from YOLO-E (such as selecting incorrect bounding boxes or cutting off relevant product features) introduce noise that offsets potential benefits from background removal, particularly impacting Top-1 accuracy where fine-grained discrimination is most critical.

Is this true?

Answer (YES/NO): NO